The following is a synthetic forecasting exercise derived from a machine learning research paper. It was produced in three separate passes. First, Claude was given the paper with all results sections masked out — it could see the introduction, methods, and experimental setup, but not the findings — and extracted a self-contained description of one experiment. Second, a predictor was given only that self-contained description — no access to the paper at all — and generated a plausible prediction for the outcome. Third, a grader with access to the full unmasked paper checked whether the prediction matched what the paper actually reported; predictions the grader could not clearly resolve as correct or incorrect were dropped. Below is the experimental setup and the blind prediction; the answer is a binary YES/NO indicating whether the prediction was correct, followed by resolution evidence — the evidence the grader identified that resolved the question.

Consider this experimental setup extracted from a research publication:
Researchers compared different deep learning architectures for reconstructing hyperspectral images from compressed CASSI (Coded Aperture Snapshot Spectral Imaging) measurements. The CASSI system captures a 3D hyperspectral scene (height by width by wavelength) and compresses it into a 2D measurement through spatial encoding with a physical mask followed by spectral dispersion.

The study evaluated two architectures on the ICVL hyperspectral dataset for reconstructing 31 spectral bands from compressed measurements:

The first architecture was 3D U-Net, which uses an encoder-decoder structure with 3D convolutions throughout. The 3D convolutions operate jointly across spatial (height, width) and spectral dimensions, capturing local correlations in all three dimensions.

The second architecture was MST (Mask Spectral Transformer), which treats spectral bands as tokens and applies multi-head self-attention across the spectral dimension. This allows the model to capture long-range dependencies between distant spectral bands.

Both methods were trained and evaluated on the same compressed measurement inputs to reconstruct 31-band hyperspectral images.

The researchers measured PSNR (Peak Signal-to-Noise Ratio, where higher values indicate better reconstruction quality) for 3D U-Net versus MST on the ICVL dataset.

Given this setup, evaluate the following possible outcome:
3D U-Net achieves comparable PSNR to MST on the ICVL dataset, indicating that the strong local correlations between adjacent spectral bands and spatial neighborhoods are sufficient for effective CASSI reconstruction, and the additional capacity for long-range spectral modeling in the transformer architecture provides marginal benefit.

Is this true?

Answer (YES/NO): NO